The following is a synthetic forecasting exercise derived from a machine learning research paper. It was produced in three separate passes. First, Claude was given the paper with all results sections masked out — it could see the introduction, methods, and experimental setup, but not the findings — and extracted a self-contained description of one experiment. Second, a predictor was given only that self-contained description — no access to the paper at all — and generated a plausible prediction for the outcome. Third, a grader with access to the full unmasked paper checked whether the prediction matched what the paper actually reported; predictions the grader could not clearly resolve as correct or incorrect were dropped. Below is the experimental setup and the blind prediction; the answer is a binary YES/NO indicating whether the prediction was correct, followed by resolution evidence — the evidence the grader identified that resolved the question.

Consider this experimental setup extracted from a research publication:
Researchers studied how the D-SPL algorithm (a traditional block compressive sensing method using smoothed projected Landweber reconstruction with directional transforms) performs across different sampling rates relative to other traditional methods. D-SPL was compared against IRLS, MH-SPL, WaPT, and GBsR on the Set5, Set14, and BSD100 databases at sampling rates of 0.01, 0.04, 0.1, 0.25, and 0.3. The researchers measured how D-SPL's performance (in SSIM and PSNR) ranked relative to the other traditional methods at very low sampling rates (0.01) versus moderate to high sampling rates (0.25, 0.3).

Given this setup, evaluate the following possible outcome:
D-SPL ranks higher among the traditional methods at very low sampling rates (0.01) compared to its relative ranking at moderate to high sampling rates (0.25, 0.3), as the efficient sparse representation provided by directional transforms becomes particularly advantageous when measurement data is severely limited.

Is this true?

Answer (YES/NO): NO